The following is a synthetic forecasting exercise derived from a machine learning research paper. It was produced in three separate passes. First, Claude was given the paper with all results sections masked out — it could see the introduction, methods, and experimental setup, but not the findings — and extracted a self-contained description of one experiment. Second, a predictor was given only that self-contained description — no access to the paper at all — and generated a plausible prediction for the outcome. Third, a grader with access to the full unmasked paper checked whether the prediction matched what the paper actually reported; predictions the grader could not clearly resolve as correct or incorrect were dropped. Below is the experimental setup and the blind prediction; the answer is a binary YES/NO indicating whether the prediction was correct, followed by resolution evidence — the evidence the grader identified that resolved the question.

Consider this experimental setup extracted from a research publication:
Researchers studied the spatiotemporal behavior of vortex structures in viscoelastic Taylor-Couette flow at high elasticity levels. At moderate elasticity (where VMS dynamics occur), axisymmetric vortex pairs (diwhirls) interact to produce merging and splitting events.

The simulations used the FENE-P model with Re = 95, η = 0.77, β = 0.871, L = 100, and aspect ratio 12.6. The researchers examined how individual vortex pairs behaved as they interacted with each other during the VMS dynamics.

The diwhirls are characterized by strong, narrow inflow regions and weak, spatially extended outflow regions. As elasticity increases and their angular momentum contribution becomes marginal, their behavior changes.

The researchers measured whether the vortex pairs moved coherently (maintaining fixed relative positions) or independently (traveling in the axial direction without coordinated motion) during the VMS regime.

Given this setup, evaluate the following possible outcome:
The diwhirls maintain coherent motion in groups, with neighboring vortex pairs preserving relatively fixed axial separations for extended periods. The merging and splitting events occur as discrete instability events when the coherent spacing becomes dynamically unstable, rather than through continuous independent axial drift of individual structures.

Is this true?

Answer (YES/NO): NO